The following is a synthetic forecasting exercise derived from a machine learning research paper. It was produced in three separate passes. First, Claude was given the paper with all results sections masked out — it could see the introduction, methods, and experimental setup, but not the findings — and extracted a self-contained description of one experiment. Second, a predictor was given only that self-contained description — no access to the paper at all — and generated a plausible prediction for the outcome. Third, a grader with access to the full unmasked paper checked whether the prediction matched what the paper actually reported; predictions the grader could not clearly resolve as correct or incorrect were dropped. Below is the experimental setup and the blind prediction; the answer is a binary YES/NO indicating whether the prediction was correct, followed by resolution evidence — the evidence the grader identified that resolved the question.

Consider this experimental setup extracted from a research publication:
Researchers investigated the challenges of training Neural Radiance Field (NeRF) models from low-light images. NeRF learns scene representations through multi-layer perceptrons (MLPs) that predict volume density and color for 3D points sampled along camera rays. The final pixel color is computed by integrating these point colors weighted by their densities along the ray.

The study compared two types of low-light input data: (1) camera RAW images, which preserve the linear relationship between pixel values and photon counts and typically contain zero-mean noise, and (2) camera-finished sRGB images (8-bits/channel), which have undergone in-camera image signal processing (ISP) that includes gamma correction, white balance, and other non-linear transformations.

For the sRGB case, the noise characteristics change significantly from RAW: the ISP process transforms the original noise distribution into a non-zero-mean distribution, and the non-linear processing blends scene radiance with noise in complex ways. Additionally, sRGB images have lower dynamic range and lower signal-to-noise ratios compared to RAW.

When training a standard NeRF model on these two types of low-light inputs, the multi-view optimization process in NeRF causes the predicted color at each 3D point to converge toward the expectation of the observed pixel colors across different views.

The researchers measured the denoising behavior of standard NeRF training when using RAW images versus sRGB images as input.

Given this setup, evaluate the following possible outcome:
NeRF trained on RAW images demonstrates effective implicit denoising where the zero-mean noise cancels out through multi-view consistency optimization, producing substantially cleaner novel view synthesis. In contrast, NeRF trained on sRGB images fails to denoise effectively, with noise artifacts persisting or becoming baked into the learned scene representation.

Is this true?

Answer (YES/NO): NO